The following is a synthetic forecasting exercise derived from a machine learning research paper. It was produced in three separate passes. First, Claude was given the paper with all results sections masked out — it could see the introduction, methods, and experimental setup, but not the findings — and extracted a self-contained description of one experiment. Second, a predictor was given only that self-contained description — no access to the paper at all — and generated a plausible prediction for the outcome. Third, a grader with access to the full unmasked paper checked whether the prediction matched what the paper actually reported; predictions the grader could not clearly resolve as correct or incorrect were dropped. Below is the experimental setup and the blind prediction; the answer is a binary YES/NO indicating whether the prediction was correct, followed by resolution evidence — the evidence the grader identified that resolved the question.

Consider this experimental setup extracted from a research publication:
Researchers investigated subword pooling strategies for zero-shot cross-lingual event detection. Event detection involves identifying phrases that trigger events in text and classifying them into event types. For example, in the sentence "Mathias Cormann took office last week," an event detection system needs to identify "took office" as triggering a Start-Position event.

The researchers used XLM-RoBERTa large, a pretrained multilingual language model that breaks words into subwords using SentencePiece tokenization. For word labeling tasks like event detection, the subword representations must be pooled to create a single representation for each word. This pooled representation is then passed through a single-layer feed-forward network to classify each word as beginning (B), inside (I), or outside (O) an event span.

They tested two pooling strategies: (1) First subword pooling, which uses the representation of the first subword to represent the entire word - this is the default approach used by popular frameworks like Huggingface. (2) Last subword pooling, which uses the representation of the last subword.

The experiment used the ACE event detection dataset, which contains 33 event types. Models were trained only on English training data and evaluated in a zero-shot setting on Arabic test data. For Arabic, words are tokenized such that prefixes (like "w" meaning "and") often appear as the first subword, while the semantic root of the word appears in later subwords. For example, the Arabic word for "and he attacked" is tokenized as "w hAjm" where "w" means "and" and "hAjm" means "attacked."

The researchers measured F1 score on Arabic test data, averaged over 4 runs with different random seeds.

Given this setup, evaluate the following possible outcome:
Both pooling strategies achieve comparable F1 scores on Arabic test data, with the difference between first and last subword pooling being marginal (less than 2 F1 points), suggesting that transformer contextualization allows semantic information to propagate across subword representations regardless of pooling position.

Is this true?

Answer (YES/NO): NO